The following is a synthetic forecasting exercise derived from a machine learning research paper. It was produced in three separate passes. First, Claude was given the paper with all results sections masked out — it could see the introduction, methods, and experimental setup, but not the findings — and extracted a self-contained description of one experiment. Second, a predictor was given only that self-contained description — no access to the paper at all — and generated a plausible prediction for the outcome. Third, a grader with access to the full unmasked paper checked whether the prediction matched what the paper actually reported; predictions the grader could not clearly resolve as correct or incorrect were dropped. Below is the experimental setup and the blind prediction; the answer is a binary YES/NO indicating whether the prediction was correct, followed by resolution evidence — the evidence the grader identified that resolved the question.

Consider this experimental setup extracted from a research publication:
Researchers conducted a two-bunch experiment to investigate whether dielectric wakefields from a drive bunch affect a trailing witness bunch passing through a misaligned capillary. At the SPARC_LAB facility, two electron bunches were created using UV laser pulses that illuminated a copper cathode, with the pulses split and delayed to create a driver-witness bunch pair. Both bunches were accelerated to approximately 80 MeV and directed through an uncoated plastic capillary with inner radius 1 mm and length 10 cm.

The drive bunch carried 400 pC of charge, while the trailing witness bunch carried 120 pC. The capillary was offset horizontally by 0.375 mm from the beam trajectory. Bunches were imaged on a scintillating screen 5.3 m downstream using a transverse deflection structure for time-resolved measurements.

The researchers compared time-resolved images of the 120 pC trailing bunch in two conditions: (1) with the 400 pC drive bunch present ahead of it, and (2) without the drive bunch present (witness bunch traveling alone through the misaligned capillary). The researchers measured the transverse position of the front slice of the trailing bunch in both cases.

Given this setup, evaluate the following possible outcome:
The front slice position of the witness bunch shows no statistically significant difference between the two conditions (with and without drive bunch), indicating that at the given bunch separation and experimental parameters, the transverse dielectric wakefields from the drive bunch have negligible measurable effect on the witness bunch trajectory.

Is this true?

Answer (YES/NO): NO